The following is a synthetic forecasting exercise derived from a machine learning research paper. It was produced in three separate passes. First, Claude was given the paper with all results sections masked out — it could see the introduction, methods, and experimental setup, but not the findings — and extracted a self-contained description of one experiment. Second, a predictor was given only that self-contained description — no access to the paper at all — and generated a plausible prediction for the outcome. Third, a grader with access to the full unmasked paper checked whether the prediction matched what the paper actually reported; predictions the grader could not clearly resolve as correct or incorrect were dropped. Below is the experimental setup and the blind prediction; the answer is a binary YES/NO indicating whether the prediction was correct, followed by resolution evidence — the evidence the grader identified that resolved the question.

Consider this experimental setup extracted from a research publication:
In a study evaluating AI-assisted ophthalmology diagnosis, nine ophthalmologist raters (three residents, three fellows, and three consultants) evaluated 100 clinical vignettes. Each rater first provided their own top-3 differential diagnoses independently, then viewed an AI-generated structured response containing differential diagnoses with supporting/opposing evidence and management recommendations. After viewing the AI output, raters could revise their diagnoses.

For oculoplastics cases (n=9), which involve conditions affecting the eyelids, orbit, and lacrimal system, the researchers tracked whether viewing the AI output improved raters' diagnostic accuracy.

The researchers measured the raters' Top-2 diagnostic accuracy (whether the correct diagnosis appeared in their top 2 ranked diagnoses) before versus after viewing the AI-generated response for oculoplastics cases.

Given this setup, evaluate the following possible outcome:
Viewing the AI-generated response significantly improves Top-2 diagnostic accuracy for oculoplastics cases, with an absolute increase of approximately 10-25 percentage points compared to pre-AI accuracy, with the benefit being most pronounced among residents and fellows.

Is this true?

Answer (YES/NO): NO